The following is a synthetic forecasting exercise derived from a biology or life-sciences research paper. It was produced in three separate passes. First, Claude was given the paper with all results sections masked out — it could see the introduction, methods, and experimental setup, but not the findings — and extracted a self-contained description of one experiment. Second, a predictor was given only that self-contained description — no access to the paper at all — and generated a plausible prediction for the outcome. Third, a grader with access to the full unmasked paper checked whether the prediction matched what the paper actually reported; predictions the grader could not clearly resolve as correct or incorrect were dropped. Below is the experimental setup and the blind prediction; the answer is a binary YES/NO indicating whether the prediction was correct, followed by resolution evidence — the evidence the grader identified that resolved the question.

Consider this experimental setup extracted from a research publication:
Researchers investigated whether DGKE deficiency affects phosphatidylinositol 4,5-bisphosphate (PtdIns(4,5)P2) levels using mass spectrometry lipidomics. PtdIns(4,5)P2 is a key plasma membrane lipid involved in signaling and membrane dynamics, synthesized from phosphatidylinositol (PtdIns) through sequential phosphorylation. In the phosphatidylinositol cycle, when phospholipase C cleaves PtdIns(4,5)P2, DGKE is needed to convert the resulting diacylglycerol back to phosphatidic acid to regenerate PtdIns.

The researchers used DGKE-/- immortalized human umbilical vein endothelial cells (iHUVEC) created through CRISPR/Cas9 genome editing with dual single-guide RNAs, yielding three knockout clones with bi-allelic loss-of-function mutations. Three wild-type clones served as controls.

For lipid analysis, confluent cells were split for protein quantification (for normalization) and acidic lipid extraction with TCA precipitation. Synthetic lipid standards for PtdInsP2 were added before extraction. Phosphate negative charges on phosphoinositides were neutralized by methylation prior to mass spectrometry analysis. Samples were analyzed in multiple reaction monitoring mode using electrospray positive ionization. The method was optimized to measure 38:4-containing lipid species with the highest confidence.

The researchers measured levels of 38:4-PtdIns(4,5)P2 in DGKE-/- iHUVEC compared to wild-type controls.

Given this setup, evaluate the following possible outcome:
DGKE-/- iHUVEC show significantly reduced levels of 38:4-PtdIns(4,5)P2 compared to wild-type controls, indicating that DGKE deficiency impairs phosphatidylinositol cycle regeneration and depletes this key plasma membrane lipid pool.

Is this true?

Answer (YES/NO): YES